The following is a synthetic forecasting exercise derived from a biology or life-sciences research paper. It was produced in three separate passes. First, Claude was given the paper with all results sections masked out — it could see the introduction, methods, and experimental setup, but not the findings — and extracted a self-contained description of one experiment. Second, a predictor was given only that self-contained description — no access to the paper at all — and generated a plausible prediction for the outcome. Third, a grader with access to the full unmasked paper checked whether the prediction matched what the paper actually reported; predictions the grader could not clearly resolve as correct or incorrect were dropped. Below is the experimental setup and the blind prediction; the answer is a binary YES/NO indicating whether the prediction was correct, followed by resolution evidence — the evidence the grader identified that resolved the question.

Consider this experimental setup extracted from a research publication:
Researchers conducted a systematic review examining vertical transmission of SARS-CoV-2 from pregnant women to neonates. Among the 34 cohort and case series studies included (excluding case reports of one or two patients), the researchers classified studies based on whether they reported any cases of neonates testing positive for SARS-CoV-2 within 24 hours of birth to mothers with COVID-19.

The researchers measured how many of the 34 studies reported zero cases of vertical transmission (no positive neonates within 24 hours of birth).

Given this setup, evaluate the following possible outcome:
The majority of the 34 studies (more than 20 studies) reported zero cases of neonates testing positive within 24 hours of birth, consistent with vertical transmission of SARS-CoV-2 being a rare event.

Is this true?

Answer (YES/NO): NO